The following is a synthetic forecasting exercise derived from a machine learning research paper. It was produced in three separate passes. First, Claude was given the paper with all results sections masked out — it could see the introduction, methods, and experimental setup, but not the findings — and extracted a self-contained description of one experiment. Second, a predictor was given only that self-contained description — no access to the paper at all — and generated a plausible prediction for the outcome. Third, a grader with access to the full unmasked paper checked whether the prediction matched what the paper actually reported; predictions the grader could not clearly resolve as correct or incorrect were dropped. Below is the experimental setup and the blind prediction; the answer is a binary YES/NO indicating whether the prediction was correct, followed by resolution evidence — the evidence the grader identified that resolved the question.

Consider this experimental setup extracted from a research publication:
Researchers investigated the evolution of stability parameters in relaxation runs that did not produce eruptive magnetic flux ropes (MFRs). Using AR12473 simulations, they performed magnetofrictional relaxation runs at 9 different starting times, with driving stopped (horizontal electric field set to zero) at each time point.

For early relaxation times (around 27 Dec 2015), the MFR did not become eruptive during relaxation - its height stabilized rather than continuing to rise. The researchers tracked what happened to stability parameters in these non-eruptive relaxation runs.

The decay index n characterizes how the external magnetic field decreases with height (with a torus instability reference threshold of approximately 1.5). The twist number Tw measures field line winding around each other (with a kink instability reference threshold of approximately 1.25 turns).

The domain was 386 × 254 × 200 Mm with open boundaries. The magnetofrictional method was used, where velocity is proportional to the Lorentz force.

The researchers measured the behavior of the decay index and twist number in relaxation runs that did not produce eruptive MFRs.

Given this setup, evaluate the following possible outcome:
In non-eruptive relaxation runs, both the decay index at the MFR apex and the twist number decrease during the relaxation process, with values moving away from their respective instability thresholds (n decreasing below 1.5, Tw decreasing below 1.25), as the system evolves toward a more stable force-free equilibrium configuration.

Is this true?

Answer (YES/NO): NO